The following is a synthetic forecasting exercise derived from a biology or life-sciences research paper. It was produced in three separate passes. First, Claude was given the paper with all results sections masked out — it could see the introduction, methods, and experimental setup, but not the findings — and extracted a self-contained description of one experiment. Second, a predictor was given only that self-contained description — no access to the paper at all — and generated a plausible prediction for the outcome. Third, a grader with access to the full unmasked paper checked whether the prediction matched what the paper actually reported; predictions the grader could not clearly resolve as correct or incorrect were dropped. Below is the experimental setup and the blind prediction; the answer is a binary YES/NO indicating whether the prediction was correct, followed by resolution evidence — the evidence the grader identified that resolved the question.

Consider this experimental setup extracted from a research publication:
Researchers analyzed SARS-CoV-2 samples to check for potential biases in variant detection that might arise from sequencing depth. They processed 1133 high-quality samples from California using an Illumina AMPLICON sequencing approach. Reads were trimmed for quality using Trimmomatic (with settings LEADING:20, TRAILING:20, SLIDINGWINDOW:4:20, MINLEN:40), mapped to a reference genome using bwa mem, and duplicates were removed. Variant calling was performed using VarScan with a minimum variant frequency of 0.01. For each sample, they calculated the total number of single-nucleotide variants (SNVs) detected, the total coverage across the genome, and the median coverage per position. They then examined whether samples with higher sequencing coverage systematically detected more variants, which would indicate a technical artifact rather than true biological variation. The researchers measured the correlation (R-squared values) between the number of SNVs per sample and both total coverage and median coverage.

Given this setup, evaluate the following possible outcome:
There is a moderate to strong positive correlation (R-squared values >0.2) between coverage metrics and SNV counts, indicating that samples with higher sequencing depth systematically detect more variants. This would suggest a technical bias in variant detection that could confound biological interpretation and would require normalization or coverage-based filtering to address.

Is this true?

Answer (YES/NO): NO